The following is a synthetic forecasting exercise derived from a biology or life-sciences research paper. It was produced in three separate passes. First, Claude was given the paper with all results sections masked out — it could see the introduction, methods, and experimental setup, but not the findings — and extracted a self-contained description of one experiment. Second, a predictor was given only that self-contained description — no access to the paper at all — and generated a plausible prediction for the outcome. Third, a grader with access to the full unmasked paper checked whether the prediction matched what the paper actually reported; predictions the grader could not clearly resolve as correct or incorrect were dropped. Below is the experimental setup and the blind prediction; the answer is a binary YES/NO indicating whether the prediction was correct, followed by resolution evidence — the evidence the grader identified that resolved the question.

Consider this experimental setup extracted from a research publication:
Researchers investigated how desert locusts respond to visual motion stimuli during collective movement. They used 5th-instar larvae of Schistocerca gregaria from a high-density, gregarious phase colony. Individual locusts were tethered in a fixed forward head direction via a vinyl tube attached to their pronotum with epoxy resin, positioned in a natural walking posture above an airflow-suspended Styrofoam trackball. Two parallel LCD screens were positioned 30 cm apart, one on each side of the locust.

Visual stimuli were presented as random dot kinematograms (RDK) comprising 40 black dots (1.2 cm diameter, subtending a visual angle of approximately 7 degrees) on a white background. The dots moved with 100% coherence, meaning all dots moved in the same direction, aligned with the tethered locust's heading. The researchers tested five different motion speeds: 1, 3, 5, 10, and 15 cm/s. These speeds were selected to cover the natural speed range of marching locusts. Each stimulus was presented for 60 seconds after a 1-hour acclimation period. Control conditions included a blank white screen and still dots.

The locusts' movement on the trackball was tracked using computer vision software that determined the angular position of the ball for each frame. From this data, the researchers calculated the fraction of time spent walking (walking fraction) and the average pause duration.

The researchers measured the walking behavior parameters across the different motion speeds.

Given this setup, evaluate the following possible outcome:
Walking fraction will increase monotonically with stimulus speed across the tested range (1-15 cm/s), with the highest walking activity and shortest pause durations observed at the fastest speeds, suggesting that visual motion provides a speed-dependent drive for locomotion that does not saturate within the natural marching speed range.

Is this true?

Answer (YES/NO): NO